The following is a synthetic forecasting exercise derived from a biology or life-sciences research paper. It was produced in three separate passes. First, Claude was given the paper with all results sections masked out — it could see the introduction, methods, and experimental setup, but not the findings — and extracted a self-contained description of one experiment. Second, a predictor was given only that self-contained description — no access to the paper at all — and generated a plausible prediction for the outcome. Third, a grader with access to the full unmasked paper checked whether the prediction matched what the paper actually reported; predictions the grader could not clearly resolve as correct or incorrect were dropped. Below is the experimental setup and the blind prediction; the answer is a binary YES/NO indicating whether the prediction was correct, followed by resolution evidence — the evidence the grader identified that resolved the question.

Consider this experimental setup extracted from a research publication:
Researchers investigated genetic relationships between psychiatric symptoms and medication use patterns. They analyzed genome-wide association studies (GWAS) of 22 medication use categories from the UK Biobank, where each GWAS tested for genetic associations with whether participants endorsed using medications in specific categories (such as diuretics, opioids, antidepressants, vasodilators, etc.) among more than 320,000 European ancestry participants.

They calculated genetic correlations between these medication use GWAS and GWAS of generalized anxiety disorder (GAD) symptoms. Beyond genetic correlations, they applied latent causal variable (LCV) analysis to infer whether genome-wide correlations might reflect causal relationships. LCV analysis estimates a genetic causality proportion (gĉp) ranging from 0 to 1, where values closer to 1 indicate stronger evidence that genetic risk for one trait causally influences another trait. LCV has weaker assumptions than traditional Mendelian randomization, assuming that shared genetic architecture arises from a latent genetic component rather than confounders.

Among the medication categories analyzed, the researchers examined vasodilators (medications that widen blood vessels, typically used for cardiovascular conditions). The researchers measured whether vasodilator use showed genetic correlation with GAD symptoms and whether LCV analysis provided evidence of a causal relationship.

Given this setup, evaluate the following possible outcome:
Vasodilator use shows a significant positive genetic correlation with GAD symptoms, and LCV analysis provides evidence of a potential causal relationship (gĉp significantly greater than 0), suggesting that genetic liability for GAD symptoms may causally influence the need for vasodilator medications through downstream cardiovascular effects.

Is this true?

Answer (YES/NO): NO